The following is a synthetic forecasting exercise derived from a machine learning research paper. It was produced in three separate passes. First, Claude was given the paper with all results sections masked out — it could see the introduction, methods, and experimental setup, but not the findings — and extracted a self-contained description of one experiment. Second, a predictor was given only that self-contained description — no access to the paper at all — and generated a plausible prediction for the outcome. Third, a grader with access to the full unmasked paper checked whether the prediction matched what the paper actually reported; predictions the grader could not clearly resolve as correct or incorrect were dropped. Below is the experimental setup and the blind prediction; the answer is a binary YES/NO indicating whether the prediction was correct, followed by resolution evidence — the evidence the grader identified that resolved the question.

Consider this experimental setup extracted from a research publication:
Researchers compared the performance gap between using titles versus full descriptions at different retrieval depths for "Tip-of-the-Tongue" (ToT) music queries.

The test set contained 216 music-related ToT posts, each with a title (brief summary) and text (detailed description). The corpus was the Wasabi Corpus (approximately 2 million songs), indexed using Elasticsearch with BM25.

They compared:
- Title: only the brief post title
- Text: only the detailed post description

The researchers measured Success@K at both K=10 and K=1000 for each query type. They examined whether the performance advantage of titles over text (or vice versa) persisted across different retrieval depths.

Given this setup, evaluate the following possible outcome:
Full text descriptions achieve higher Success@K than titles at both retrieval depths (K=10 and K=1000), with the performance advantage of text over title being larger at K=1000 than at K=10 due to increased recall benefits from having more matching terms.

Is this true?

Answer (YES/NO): NO